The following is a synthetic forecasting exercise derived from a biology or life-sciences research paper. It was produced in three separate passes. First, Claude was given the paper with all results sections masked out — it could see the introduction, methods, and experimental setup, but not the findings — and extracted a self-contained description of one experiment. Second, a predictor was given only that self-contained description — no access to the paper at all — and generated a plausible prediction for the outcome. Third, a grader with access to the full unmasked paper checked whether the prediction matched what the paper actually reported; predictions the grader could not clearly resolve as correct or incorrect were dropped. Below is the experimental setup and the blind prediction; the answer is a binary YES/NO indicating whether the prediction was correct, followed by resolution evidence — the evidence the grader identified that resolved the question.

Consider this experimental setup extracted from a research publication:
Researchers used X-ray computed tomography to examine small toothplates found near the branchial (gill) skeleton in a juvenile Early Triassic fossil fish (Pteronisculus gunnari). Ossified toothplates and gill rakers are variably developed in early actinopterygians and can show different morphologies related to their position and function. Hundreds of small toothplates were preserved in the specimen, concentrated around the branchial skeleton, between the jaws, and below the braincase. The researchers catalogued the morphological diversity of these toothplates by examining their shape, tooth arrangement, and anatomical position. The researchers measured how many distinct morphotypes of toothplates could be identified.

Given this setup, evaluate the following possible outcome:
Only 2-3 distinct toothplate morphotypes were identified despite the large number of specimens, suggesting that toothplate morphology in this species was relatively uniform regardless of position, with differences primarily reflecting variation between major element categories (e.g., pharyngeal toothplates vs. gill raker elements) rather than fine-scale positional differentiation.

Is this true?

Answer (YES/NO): NO